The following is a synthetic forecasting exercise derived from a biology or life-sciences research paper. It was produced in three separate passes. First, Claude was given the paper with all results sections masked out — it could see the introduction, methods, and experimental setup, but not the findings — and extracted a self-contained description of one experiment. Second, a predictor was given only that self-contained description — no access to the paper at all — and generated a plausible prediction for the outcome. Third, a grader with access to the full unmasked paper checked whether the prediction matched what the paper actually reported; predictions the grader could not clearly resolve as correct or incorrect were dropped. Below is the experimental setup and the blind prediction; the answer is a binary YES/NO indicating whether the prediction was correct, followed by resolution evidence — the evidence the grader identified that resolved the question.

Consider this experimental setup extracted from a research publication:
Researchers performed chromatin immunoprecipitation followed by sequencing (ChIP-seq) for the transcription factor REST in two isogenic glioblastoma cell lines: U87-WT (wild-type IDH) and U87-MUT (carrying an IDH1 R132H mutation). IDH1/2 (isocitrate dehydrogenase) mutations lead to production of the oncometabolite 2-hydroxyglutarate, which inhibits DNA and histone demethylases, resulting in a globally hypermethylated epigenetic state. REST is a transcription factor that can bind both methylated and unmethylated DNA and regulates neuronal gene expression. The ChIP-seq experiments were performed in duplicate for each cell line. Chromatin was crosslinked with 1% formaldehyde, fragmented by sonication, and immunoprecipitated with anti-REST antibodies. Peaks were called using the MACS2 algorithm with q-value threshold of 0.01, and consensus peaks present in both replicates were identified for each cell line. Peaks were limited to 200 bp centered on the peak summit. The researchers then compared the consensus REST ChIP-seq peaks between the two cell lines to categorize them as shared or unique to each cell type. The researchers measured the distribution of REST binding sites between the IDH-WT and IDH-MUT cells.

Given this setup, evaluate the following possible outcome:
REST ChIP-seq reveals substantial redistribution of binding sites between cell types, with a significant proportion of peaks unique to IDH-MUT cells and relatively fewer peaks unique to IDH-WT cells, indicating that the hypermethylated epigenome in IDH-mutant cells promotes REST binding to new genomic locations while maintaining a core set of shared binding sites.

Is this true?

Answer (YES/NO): NO